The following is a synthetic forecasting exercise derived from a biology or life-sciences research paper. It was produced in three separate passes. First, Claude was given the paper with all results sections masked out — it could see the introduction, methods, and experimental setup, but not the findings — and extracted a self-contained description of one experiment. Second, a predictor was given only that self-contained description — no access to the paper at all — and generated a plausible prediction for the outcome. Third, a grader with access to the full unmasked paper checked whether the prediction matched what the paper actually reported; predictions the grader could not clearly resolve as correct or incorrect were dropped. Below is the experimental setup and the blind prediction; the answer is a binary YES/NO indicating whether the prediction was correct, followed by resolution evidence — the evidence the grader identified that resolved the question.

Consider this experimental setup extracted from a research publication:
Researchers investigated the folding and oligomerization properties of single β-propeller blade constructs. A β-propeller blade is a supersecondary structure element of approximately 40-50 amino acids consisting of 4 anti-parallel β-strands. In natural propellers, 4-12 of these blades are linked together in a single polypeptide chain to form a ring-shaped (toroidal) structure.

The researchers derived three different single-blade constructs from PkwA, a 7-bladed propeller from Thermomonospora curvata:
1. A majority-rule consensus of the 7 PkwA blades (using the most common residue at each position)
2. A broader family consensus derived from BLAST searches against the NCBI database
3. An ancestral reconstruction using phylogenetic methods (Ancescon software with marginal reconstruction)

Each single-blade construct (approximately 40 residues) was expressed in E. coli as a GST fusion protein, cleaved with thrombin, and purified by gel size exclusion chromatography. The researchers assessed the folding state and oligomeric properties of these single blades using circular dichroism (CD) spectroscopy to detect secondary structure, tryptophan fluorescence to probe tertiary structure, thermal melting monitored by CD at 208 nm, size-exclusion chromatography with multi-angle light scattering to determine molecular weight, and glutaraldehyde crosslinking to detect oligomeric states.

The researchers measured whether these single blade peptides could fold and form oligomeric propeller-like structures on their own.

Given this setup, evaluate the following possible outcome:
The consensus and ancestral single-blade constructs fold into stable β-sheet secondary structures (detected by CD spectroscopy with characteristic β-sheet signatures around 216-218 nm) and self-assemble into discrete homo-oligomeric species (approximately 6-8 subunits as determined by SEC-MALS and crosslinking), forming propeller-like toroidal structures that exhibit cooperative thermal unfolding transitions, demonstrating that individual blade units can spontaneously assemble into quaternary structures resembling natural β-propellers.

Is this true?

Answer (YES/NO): NO